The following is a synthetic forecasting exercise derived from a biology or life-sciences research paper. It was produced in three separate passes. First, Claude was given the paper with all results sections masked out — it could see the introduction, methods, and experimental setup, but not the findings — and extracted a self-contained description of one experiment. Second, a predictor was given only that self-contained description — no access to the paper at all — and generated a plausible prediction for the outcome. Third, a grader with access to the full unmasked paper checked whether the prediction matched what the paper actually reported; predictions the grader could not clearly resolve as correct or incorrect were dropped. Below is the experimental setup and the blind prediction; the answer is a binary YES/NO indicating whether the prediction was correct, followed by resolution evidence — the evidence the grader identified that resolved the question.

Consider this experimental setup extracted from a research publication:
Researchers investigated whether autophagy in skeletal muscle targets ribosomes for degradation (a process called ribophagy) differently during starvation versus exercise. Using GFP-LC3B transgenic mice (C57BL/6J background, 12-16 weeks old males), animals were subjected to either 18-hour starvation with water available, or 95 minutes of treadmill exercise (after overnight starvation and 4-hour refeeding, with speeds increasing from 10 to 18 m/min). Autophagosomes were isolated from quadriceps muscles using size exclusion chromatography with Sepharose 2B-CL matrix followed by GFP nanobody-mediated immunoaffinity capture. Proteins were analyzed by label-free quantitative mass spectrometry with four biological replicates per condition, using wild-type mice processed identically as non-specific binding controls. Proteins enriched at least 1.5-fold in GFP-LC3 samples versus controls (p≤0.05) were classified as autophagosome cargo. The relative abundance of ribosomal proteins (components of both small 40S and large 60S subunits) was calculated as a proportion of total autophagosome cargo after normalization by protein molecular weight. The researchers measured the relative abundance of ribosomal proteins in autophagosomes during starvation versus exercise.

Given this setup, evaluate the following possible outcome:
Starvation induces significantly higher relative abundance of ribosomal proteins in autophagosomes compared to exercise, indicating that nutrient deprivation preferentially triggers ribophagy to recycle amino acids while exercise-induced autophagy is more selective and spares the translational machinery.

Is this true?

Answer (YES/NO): YES